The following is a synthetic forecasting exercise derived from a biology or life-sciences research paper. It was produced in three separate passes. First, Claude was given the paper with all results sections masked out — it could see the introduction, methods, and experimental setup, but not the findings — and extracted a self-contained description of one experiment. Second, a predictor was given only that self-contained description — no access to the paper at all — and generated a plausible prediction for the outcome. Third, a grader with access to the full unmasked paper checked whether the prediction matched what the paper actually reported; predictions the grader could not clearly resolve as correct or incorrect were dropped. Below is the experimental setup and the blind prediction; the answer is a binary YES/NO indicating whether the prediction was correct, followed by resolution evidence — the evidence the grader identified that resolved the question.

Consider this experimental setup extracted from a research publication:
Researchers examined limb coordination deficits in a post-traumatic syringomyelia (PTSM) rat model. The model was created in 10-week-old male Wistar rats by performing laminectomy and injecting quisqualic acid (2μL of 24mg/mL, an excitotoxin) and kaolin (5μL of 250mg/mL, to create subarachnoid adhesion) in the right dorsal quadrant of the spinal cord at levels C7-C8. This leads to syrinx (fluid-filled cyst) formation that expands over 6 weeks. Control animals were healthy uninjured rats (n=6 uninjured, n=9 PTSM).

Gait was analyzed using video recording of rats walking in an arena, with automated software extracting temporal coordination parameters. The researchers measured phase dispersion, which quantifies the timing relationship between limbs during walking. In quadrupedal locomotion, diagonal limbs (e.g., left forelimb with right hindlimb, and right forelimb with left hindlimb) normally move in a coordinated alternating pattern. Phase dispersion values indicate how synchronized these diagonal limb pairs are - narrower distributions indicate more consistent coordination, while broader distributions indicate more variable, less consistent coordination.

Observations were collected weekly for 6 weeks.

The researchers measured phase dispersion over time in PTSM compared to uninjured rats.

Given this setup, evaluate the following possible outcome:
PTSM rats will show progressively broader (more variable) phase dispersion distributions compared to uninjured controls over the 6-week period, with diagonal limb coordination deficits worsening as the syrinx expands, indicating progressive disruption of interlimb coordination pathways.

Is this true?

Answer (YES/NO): YES